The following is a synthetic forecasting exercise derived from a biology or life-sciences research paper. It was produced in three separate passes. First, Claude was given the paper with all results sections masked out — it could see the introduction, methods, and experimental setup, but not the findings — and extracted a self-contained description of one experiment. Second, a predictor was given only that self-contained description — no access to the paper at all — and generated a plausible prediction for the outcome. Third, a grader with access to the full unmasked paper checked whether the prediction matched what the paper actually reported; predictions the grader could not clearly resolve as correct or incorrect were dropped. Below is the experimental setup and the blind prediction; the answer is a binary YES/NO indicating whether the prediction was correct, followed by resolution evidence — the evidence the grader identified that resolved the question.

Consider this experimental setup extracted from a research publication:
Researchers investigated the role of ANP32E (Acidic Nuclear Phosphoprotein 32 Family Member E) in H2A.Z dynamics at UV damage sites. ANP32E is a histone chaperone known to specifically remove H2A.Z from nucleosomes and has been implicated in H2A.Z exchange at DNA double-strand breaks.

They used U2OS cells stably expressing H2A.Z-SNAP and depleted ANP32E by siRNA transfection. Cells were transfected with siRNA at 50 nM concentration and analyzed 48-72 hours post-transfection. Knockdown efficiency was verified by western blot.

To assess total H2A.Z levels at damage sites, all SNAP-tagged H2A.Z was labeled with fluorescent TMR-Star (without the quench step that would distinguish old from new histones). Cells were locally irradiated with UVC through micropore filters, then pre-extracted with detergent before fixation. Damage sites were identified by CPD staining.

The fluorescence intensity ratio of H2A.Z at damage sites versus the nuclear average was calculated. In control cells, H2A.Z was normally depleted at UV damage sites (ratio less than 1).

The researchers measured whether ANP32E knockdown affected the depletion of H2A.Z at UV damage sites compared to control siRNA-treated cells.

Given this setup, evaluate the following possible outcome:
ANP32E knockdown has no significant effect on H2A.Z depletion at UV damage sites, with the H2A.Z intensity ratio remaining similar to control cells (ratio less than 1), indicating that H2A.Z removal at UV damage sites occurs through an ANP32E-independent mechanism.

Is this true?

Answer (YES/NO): NO